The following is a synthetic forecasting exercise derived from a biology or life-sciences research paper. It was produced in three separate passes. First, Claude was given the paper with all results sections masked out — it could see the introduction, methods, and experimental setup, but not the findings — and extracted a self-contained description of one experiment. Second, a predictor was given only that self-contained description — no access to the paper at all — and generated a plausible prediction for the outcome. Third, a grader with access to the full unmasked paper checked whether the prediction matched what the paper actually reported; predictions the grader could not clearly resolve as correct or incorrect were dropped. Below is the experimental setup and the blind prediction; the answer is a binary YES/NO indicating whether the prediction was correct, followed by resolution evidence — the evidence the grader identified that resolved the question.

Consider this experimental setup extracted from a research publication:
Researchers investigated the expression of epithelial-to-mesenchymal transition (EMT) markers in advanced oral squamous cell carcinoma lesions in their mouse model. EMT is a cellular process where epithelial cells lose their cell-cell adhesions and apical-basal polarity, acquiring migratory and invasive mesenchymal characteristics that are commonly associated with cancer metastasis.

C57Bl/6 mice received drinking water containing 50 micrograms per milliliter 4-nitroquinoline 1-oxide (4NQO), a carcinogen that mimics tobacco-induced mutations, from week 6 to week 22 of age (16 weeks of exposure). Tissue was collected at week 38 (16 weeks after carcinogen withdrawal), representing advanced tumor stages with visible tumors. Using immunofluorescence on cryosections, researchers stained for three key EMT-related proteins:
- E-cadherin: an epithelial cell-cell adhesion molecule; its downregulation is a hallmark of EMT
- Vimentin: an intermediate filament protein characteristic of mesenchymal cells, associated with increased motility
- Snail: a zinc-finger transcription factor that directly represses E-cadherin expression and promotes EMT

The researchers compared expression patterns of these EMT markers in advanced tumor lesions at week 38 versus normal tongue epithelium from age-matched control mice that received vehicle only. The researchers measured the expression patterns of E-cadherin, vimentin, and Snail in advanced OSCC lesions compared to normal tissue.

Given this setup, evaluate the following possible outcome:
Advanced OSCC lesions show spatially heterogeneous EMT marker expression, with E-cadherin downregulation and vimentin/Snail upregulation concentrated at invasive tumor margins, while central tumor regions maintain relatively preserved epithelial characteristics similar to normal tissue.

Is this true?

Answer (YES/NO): NO